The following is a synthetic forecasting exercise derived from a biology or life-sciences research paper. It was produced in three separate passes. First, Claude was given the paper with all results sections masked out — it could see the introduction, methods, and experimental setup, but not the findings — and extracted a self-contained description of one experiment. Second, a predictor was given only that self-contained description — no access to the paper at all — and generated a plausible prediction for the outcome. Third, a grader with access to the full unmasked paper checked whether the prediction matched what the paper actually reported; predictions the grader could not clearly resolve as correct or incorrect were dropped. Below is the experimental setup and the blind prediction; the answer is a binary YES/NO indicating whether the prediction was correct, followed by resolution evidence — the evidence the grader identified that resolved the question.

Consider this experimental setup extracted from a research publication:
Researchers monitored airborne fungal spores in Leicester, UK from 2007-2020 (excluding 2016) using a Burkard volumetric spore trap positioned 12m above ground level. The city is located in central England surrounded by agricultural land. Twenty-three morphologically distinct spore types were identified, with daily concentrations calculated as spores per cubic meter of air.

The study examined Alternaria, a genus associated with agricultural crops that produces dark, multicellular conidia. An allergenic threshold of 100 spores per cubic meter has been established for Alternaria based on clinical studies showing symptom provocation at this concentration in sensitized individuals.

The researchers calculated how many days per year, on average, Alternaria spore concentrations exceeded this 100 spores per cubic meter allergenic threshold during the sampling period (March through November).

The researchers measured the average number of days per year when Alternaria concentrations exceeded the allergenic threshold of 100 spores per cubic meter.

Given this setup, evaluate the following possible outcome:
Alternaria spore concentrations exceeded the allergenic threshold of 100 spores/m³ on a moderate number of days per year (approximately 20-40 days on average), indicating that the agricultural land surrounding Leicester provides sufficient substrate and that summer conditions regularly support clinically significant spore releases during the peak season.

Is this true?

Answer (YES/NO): NO